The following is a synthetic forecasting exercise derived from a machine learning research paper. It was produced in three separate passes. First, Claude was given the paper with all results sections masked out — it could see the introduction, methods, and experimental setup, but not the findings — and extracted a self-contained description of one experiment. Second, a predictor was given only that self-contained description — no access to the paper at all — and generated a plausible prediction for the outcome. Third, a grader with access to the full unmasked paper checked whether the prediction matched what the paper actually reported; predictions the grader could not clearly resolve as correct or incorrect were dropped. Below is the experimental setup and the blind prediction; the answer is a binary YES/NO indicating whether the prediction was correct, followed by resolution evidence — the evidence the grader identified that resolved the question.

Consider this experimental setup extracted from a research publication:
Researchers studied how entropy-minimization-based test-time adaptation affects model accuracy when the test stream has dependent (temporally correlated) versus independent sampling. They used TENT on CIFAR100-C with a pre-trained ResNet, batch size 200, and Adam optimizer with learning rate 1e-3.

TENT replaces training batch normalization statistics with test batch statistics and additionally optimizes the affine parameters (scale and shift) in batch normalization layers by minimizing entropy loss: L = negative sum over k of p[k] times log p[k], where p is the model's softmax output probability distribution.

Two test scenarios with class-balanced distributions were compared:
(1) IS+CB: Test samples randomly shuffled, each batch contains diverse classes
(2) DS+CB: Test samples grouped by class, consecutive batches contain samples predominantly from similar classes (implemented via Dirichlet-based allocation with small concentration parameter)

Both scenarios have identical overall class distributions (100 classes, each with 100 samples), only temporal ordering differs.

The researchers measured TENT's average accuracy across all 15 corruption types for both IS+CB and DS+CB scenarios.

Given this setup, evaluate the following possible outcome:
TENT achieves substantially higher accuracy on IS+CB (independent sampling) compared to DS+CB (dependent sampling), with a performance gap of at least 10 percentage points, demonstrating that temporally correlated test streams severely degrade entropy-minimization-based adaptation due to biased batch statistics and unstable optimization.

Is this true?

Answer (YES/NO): YES